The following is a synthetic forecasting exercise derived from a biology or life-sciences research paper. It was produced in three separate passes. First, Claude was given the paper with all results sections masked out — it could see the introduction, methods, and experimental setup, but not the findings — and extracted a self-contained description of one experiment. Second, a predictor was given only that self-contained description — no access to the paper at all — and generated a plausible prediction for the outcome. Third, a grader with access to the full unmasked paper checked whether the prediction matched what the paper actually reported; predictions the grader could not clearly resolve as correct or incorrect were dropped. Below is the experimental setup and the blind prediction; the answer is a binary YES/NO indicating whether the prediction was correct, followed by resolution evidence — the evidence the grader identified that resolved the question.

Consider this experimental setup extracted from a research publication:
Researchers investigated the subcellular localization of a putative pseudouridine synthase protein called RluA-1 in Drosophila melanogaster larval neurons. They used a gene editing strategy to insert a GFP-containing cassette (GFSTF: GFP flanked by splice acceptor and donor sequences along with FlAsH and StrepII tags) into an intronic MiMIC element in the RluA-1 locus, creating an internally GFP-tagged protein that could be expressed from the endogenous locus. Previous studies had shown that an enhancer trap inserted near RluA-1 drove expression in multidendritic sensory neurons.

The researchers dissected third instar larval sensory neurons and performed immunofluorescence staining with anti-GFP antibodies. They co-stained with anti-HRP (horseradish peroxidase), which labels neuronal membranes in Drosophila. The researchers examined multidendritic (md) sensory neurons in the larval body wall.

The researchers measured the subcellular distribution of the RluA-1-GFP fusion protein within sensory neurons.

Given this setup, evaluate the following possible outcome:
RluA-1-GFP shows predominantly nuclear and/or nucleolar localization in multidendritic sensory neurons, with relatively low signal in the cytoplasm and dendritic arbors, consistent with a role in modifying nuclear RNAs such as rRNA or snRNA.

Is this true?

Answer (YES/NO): YES